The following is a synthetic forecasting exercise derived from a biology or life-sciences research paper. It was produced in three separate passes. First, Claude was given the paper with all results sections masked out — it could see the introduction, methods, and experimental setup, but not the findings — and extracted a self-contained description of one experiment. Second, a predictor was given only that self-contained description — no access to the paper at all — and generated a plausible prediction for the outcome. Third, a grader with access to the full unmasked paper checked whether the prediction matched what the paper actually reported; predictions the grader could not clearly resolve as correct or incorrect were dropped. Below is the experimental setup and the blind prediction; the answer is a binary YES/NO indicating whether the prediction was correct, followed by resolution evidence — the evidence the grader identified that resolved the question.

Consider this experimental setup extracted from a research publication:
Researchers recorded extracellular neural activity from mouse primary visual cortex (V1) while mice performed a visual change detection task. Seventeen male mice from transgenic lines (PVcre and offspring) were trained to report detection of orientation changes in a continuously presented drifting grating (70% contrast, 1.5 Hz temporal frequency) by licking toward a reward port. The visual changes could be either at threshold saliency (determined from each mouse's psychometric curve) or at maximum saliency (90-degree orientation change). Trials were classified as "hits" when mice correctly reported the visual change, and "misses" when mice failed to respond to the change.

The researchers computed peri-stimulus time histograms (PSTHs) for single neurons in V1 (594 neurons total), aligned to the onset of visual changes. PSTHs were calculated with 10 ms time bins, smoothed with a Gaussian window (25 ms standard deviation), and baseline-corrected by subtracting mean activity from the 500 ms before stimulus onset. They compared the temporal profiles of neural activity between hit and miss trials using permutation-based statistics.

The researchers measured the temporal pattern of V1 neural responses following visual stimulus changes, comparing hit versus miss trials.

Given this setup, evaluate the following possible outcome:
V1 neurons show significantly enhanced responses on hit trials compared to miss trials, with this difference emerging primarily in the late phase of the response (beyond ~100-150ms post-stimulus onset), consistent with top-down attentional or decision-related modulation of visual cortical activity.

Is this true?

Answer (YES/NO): YES